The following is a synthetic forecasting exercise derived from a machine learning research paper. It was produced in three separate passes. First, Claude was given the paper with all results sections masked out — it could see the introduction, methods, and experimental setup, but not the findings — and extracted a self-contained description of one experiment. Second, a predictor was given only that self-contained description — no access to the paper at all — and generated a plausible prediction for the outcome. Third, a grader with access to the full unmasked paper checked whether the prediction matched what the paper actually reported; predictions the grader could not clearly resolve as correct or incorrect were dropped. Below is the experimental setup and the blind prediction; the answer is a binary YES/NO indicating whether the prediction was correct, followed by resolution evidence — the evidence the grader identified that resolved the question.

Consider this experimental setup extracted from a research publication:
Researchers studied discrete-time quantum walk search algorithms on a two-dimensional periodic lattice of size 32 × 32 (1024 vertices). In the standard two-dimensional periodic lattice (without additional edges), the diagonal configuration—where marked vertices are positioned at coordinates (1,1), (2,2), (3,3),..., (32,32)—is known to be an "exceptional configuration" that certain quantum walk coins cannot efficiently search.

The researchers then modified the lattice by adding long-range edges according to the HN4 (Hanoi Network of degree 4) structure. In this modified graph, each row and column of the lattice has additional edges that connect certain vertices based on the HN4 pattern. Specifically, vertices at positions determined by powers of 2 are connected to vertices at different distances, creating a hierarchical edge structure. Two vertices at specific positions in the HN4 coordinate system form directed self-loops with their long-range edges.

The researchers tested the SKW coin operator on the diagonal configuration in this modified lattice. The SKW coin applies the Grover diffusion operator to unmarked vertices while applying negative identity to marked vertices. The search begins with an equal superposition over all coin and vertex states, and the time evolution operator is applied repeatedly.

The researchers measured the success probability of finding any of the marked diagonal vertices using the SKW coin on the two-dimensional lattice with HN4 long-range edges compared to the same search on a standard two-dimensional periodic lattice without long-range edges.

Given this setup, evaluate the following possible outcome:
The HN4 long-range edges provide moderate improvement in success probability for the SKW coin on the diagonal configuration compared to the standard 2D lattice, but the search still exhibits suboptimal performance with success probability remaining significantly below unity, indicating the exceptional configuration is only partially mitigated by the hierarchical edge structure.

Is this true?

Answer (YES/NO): NO